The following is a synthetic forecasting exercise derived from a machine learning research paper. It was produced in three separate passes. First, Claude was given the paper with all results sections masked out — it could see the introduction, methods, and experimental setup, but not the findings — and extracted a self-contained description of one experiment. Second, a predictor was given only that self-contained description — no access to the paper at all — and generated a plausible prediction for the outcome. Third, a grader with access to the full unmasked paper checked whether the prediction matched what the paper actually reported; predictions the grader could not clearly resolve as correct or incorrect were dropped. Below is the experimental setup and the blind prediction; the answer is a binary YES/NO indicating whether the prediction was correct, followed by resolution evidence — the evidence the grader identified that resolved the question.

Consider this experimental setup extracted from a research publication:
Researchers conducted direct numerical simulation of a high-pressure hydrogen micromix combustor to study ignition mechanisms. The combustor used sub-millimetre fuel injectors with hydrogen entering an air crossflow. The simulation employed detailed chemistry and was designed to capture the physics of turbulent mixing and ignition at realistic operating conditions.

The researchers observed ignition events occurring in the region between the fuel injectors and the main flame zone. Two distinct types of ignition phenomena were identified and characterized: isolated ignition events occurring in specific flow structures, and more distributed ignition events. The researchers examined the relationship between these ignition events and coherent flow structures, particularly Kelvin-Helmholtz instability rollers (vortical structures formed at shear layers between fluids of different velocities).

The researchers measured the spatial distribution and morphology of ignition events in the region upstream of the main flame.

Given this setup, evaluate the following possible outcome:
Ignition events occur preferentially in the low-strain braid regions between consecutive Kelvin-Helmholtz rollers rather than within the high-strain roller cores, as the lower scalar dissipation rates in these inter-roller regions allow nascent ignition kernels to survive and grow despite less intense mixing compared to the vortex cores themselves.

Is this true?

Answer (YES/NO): NO